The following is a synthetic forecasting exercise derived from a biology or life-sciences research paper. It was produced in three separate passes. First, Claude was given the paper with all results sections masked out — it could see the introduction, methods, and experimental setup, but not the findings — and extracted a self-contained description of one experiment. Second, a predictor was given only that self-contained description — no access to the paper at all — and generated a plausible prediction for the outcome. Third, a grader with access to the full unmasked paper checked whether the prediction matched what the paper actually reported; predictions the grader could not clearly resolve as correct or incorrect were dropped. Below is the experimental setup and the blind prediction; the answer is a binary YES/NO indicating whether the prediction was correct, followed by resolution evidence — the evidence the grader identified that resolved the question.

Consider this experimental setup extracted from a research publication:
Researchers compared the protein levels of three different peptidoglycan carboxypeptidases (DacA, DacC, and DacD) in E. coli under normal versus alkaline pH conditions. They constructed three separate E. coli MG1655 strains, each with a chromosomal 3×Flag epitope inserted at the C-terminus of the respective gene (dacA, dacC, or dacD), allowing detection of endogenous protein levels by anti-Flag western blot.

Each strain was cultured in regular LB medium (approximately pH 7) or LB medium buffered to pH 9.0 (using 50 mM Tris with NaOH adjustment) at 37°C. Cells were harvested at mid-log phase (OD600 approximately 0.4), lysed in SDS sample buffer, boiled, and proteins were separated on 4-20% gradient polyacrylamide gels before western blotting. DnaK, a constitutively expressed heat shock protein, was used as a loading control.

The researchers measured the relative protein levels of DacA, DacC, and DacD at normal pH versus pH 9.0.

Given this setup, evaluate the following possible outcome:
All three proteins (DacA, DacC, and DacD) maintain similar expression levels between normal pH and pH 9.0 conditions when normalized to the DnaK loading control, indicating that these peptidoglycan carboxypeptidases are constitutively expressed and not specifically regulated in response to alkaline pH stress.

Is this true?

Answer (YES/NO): NO